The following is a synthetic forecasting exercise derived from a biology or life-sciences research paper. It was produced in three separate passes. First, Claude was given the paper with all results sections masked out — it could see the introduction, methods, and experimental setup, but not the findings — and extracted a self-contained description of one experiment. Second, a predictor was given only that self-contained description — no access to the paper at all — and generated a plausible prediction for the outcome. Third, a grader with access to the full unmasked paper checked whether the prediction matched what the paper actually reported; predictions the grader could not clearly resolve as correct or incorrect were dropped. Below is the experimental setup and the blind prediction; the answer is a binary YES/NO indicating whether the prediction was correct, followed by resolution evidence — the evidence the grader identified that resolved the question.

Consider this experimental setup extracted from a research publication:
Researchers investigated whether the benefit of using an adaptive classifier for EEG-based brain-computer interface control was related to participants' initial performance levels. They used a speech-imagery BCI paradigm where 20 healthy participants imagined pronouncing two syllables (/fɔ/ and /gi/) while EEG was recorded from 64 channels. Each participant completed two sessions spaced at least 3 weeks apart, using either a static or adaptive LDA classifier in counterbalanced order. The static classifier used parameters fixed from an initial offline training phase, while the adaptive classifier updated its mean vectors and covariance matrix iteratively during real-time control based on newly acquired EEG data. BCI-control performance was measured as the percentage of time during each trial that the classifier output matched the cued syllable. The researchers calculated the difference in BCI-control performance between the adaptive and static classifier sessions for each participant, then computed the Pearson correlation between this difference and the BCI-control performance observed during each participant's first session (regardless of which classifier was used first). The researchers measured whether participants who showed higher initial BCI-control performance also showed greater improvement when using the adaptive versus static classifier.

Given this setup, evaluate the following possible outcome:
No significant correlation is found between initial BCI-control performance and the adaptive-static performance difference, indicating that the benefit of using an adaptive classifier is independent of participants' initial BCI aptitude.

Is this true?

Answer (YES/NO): NO